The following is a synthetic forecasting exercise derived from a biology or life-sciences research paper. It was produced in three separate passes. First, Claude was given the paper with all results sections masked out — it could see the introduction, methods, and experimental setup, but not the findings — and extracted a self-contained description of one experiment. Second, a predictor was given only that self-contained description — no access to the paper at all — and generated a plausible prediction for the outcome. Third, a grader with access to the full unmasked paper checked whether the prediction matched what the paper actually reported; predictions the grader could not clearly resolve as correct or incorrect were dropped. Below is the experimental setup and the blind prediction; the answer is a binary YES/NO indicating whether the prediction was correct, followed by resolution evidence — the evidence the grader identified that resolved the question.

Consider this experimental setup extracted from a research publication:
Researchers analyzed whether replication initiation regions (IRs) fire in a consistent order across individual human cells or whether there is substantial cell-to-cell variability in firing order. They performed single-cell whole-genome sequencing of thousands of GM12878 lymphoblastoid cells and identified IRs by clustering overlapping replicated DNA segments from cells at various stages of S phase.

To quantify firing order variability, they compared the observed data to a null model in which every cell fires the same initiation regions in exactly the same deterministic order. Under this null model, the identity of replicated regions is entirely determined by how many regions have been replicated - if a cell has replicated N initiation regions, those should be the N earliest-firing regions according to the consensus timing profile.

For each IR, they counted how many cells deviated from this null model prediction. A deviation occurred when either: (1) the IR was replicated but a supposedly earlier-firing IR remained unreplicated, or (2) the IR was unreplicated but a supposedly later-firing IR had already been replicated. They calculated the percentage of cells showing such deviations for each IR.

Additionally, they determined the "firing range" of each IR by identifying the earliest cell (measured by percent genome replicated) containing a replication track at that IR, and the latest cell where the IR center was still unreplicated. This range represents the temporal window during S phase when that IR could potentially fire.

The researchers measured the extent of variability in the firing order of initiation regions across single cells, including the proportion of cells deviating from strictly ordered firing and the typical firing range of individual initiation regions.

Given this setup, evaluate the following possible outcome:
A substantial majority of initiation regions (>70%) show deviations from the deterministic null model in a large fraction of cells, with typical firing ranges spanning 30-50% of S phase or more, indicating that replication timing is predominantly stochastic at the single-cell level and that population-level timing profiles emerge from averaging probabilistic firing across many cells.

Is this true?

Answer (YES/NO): NO